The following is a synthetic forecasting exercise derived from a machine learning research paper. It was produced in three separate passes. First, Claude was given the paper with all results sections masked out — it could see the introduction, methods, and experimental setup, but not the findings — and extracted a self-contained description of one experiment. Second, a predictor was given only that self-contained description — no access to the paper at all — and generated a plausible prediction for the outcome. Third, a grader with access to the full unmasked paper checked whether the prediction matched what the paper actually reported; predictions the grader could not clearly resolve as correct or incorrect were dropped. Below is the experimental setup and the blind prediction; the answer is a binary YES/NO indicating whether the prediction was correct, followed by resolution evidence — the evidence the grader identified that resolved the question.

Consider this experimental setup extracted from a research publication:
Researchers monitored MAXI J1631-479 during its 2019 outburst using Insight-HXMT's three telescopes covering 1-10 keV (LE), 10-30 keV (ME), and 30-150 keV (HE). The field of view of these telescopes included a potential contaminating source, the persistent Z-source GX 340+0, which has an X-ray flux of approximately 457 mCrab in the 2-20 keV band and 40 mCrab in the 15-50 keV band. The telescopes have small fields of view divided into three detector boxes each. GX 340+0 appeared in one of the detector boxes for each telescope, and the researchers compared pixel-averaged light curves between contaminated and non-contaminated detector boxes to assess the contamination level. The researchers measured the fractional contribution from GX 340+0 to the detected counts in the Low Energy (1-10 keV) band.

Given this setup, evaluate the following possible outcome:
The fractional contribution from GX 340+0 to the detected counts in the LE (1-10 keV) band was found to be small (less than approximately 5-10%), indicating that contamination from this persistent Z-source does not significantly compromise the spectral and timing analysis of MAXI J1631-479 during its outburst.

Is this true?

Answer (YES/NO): YES